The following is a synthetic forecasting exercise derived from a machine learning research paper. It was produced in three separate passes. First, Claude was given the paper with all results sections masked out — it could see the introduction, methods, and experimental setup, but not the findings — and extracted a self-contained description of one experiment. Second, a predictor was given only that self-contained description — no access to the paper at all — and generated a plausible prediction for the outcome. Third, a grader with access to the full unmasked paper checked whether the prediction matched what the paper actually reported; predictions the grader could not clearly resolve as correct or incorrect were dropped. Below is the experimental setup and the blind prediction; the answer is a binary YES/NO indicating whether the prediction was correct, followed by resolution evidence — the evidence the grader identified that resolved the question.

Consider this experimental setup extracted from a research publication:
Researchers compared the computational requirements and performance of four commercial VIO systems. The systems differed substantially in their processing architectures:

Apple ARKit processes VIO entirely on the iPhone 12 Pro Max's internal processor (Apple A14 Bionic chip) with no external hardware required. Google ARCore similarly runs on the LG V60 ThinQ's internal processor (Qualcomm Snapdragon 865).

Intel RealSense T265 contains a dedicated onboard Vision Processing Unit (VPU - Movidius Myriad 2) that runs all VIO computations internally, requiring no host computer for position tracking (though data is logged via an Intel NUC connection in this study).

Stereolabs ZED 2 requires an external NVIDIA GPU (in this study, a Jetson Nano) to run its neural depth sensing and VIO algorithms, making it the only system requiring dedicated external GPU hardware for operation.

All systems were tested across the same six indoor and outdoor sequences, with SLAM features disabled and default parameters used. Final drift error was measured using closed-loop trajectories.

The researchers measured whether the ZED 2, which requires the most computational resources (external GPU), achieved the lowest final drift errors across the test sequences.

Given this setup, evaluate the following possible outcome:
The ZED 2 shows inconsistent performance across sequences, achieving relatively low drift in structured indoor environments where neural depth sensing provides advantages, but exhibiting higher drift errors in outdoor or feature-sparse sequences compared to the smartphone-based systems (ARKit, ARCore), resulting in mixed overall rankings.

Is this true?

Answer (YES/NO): NO